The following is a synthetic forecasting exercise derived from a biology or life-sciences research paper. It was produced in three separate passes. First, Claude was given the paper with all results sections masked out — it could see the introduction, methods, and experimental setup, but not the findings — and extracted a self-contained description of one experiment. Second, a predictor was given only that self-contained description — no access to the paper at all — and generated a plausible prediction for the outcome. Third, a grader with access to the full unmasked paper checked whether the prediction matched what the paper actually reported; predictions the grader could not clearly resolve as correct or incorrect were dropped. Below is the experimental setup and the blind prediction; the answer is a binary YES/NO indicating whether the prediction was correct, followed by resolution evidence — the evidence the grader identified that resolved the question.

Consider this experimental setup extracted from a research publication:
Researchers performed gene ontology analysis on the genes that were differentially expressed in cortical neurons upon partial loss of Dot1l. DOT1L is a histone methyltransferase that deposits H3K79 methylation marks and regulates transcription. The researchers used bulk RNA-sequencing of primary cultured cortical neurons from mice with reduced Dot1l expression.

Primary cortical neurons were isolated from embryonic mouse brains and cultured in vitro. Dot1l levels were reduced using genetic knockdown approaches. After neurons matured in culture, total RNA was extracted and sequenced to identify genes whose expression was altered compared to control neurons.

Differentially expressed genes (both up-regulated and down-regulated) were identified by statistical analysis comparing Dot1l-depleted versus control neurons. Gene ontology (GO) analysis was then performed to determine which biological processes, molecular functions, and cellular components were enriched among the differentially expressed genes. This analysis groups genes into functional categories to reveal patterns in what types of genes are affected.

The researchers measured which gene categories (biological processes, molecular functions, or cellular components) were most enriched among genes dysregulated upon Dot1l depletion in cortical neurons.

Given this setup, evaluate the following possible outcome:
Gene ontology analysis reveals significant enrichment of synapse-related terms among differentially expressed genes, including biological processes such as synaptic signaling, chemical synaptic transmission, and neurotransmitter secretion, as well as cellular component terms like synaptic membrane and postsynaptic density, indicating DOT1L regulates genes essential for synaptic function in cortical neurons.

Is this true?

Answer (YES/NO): YES